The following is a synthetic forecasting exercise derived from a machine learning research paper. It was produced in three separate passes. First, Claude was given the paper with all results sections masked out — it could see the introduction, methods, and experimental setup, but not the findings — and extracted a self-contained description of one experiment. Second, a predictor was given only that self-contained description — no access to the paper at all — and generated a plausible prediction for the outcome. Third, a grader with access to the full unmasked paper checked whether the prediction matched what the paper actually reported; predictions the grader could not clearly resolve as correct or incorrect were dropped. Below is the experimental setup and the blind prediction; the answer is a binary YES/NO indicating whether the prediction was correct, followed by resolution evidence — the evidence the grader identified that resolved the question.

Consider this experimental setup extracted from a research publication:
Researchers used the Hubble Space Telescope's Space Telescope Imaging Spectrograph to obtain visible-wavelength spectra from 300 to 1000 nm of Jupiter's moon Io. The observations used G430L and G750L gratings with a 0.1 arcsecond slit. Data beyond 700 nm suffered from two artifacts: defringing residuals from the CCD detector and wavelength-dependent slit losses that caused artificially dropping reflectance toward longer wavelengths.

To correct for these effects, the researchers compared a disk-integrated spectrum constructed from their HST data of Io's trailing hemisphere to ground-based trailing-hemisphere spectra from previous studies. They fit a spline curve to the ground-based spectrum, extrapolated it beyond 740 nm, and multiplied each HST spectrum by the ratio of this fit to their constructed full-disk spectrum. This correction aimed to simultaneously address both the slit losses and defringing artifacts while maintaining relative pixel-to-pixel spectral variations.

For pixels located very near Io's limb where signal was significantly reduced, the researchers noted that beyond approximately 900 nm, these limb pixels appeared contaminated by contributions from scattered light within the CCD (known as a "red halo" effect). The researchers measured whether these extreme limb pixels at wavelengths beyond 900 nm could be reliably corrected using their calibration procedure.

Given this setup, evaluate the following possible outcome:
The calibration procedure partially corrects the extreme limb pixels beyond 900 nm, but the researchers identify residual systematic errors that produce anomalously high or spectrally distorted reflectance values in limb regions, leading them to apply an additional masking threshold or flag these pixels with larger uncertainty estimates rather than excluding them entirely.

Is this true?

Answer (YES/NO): NO